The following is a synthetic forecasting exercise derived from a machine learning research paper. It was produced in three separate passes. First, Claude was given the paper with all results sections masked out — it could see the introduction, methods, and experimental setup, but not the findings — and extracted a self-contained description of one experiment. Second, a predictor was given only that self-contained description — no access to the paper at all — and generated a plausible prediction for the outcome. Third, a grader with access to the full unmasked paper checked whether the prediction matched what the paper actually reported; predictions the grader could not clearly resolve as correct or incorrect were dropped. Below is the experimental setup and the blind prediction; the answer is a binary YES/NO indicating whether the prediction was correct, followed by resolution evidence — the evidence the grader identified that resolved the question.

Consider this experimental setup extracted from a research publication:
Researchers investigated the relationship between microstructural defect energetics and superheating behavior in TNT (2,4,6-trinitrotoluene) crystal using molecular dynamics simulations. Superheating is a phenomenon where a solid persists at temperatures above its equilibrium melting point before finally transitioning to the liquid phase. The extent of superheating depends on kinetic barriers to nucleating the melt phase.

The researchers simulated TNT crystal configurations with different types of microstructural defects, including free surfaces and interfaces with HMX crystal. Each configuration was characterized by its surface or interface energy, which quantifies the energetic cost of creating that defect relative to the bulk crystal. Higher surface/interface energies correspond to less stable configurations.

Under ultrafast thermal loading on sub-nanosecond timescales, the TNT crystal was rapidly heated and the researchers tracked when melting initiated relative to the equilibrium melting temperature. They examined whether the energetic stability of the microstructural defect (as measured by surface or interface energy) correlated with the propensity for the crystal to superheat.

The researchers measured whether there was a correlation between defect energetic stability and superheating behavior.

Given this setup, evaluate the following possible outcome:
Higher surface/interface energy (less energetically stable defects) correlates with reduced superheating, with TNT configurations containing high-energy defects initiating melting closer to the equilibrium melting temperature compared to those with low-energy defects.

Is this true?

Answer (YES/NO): YES